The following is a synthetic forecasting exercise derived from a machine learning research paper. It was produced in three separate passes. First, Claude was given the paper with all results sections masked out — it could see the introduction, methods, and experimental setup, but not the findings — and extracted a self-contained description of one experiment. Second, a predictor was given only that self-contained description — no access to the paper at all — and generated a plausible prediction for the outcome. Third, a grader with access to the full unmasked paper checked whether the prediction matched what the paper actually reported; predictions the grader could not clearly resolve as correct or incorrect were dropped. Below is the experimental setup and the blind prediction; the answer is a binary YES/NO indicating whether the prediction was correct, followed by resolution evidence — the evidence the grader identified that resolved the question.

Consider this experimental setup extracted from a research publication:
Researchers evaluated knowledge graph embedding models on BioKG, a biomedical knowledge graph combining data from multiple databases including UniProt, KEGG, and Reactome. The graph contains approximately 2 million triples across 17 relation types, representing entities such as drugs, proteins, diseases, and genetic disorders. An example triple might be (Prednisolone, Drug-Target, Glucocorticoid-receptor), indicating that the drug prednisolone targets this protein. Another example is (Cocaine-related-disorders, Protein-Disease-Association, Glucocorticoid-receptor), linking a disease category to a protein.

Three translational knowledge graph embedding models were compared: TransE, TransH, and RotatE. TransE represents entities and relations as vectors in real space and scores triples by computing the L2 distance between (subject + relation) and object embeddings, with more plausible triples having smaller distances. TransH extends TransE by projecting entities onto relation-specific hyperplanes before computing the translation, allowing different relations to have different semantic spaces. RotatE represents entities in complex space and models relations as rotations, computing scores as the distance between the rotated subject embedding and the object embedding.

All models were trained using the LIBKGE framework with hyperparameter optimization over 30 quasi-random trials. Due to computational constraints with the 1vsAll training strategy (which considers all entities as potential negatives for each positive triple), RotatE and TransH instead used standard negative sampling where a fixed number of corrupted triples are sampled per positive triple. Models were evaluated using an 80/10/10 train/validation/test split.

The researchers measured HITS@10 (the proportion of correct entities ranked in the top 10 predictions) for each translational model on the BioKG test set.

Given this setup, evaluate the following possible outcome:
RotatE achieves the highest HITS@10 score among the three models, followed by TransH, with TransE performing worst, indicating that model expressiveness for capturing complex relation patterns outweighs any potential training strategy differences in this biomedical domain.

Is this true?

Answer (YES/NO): YES